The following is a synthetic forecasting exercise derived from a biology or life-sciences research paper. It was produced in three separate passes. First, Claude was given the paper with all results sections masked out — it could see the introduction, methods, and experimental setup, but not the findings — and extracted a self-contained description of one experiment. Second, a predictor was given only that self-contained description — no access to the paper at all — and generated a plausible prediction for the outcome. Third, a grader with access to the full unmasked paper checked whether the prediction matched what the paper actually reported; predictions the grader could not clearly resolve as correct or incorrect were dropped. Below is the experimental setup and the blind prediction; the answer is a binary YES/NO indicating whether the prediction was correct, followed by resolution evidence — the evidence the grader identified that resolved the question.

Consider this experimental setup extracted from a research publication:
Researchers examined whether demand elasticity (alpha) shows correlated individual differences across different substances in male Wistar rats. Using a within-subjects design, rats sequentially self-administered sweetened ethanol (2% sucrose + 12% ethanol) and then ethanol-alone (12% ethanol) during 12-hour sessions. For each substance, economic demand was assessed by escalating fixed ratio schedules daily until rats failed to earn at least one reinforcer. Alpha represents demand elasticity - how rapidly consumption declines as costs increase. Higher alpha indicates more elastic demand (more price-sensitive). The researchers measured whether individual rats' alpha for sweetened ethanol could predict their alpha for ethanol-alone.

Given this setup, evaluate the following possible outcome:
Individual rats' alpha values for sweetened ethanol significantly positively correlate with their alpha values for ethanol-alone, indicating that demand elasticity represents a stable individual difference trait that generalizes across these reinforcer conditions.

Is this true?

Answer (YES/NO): YES